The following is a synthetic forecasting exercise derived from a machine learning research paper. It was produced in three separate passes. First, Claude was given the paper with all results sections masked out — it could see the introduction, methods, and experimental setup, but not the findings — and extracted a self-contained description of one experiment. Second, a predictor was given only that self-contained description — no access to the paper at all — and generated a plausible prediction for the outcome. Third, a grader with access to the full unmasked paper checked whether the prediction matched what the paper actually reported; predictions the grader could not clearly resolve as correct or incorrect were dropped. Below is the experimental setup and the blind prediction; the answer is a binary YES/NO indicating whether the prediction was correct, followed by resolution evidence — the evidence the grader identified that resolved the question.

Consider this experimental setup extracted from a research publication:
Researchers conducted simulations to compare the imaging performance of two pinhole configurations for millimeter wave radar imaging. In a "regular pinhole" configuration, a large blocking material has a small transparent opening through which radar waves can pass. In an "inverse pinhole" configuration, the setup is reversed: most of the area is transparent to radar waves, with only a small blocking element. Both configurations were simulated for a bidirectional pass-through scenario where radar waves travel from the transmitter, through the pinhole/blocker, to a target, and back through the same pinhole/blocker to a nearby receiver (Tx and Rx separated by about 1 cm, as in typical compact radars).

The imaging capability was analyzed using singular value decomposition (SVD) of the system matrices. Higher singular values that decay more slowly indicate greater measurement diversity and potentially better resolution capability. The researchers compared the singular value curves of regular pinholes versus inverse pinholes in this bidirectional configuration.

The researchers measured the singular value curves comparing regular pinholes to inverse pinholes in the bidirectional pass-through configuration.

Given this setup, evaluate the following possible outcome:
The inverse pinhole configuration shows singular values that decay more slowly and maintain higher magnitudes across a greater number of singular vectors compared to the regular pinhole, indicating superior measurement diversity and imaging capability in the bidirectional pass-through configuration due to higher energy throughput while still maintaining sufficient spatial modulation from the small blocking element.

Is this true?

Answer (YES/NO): YES